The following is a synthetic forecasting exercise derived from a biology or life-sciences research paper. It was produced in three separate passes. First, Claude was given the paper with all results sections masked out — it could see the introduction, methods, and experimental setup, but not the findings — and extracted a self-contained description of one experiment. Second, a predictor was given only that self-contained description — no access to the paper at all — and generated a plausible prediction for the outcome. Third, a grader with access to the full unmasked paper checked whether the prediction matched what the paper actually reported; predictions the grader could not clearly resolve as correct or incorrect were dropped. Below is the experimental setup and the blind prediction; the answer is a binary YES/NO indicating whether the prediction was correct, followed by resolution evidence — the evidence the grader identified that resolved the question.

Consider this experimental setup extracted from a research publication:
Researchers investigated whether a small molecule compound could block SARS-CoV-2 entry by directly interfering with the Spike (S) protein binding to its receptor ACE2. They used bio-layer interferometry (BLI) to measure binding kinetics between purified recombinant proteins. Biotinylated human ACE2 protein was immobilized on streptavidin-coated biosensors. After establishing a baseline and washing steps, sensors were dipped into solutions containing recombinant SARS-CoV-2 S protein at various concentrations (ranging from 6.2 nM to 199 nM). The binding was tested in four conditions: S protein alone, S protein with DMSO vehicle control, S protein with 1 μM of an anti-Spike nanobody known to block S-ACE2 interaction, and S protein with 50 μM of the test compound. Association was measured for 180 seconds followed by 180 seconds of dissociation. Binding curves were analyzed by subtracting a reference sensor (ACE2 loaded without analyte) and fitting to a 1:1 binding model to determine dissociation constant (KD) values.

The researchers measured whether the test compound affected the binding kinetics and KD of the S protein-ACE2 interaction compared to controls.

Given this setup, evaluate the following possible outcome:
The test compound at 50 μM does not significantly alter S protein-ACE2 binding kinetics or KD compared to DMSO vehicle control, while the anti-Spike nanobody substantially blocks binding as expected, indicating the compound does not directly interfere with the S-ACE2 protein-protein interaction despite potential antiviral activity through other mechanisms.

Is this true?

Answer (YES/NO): YES